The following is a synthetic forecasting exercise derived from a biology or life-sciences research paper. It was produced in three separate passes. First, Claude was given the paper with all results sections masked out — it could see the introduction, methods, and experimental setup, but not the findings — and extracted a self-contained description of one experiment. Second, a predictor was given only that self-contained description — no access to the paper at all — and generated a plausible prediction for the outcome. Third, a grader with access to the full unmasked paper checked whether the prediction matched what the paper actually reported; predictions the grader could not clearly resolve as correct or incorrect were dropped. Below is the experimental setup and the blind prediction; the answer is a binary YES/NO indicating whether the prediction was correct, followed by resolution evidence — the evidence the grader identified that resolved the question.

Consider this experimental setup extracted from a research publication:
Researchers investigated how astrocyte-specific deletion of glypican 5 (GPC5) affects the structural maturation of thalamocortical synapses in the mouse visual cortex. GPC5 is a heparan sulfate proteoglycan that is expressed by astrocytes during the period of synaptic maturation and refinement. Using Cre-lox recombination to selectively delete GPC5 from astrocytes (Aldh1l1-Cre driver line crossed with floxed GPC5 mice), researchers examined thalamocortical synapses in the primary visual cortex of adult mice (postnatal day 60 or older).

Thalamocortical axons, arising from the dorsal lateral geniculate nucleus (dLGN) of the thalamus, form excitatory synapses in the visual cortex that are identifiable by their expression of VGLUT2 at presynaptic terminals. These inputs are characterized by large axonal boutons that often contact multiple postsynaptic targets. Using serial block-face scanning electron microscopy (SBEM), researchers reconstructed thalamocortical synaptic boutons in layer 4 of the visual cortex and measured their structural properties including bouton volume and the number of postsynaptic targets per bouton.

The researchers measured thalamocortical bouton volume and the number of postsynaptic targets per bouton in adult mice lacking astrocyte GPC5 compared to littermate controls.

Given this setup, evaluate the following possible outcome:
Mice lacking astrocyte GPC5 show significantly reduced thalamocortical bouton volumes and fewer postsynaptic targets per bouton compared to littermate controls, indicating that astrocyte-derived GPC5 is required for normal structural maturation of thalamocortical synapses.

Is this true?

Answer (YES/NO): NO